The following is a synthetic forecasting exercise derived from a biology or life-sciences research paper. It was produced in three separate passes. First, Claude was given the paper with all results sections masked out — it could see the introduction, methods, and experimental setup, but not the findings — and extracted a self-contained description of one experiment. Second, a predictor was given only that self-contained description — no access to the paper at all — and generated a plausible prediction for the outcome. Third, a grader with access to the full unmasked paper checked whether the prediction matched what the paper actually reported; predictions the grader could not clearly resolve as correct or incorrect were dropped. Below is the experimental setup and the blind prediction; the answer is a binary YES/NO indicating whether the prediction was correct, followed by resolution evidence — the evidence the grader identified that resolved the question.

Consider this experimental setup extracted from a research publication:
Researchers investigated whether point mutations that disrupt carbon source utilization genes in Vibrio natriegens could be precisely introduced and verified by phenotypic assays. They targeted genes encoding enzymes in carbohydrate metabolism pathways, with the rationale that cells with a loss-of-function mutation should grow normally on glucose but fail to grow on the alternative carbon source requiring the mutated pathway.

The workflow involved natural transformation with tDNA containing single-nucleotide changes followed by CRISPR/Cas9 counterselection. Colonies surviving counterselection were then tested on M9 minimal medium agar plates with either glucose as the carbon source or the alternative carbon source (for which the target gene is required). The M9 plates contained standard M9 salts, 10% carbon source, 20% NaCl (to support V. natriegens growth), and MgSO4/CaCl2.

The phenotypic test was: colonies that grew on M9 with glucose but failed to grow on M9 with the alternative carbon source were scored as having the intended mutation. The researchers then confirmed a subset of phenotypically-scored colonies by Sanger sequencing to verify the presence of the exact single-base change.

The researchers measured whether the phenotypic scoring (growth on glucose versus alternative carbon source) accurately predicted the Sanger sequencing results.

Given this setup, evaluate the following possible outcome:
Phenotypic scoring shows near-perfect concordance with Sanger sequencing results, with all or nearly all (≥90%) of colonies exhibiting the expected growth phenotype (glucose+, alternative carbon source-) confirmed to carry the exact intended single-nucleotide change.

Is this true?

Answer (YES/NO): YES